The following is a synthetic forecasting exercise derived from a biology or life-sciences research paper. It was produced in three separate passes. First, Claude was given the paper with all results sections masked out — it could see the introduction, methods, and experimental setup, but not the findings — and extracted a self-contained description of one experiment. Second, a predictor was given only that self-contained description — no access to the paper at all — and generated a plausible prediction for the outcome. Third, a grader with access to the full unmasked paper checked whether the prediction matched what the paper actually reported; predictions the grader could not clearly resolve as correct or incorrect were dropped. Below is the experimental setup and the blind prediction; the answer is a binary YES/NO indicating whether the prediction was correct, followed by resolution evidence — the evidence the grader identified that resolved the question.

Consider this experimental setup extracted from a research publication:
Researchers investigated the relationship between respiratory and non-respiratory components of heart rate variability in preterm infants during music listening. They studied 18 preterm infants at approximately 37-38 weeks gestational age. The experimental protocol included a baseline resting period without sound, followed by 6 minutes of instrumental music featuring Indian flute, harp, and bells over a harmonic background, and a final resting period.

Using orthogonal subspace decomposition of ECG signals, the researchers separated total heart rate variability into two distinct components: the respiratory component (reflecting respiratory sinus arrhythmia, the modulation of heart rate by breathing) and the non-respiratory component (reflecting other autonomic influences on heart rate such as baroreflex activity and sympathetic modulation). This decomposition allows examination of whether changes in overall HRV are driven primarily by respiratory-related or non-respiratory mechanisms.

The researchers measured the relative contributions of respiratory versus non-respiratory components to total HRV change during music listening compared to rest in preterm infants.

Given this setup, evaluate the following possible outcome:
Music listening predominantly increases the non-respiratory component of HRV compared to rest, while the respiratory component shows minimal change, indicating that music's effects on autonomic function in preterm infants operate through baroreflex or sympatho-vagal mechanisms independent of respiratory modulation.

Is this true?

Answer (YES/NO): NO